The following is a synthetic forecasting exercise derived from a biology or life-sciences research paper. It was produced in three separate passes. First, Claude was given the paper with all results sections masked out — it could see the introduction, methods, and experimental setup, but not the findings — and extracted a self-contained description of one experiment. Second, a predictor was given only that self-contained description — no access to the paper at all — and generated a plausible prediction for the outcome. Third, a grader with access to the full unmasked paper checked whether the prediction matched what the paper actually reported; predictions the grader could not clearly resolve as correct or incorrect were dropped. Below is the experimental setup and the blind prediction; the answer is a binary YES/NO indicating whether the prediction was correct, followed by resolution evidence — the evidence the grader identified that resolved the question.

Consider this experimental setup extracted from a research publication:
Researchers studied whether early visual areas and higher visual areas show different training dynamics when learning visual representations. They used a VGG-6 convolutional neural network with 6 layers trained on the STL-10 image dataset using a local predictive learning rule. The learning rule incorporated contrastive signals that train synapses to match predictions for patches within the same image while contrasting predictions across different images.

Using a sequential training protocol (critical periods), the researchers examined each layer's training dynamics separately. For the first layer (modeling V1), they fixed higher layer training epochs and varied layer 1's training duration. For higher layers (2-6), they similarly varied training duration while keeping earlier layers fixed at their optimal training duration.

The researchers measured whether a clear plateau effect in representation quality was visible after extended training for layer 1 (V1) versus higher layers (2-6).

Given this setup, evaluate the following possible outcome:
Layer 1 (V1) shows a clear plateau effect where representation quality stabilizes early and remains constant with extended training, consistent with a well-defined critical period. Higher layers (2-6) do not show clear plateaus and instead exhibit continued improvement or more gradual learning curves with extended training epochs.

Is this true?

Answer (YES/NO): YES